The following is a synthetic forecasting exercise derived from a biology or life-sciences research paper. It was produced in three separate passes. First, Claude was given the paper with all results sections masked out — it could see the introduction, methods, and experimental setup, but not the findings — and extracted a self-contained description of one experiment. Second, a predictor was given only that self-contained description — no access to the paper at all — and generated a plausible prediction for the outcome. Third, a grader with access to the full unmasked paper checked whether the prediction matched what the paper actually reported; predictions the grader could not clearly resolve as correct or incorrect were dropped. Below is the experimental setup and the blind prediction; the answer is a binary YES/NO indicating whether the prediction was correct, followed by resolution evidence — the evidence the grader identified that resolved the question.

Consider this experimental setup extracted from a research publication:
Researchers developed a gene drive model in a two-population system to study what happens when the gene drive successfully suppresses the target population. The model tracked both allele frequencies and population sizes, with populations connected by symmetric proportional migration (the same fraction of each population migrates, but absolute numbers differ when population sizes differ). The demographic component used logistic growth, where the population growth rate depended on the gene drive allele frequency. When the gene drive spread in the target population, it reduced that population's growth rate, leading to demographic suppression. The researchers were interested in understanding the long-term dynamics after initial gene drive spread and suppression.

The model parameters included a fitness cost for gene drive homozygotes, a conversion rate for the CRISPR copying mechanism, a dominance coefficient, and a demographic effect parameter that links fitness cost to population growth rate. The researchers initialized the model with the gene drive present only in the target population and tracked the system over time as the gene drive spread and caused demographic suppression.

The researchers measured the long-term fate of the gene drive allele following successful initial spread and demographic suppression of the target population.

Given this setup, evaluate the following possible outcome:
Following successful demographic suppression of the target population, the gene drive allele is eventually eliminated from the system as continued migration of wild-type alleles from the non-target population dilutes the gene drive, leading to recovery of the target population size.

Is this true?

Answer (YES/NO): YES